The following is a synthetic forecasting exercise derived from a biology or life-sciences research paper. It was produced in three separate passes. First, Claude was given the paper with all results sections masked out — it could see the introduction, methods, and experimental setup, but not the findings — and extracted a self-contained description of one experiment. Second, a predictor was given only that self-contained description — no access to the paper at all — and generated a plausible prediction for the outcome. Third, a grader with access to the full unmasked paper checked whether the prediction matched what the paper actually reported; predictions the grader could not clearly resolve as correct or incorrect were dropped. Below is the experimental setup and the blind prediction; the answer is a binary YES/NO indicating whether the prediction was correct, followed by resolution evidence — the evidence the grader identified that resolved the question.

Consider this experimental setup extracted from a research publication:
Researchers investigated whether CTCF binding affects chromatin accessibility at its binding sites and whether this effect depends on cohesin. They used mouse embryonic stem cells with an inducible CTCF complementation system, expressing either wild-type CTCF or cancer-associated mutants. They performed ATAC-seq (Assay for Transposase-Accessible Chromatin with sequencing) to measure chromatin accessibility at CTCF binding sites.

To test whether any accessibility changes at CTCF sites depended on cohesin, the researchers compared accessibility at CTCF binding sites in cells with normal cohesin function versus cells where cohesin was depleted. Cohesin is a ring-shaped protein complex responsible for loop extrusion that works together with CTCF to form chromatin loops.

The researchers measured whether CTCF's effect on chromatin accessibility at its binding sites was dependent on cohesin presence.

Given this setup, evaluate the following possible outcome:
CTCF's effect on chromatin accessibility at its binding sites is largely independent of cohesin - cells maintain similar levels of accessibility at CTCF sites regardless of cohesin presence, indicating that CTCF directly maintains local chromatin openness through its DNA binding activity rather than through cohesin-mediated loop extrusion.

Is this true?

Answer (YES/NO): NO